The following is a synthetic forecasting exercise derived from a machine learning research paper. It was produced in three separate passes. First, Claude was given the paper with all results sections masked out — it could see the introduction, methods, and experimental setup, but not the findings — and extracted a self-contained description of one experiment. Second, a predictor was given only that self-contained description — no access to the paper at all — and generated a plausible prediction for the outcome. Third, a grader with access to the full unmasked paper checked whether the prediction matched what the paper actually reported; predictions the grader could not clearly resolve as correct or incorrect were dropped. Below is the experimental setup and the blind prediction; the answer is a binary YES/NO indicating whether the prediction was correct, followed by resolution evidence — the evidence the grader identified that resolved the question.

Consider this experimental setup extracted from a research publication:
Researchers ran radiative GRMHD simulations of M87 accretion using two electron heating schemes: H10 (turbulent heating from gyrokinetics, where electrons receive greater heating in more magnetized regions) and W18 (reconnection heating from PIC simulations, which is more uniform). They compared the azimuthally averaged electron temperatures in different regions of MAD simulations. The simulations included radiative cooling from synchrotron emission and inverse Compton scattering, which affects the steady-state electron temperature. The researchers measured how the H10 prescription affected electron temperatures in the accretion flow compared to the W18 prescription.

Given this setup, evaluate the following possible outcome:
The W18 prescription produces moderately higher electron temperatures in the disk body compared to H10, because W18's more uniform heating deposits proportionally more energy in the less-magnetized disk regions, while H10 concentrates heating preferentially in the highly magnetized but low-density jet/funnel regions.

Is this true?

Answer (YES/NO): YES